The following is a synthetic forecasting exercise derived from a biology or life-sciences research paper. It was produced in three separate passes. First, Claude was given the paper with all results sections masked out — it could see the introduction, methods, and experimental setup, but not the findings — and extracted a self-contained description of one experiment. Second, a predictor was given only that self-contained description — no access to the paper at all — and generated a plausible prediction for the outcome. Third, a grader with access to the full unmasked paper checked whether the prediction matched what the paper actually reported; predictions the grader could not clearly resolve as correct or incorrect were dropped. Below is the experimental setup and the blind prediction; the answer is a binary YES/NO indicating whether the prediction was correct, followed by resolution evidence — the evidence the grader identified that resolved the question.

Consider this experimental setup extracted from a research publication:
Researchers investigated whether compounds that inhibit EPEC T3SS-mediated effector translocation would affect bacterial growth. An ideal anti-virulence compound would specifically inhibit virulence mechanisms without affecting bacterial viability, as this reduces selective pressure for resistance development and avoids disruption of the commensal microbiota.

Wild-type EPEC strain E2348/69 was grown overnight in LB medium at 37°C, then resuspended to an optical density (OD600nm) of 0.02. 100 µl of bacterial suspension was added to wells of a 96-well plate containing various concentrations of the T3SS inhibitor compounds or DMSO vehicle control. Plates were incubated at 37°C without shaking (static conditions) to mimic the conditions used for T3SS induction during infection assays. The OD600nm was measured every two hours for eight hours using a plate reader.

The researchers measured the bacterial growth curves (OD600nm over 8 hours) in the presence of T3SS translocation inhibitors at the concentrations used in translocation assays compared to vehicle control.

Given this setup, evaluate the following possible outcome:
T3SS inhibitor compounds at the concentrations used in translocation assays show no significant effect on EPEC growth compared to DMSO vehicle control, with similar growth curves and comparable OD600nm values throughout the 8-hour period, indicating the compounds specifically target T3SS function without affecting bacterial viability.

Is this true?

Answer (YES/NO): YES